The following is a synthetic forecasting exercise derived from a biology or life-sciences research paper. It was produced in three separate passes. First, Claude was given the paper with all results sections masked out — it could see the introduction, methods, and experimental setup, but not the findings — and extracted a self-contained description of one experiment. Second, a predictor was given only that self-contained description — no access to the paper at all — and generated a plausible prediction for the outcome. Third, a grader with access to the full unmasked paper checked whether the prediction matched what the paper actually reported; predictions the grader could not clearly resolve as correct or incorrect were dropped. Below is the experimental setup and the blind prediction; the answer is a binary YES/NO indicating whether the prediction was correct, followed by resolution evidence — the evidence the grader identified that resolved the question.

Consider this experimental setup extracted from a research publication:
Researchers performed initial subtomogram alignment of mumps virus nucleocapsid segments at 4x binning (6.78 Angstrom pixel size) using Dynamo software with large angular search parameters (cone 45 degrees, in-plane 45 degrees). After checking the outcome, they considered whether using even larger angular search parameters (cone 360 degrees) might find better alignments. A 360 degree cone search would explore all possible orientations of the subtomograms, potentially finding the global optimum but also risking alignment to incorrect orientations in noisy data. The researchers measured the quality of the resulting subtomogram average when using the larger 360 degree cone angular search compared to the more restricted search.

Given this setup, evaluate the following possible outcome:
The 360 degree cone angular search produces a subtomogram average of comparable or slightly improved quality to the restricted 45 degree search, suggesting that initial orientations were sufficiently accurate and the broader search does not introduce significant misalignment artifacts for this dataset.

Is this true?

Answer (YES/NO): NO